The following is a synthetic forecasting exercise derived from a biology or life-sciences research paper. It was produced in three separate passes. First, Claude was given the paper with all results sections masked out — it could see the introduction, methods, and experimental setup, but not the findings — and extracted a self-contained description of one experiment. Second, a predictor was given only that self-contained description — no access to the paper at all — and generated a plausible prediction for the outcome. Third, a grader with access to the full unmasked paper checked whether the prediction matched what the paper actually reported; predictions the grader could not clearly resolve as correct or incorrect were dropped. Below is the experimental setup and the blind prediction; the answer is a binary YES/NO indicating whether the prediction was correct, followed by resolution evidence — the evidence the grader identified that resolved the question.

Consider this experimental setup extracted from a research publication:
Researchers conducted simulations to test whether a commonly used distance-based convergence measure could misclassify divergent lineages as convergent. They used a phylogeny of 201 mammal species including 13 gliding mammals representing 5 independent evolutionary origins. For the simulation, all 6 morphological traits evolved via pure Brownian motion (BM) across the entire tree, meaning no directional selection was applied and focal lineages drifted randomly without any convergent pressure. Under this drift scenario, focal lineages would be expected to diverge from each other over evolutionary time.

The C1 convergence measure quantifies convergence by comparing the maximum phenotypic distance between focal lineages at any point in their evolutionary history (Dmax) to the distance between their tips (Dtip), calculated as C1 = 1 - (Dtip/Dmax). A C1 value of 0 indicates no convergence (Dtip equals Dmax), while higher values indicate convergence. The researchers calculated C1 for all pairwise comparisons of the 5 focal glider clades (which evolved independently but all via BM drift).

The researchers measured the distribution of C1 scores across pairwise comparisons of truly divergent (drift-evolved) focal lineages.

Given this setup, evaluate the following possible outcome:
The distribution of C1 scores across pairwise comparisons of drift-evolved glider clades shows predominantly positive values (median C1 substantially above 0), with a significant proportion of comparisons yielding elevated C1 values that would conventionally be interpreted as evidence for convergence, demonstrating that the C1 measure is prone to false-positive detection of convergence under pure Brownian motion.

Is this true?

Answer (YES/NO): YES